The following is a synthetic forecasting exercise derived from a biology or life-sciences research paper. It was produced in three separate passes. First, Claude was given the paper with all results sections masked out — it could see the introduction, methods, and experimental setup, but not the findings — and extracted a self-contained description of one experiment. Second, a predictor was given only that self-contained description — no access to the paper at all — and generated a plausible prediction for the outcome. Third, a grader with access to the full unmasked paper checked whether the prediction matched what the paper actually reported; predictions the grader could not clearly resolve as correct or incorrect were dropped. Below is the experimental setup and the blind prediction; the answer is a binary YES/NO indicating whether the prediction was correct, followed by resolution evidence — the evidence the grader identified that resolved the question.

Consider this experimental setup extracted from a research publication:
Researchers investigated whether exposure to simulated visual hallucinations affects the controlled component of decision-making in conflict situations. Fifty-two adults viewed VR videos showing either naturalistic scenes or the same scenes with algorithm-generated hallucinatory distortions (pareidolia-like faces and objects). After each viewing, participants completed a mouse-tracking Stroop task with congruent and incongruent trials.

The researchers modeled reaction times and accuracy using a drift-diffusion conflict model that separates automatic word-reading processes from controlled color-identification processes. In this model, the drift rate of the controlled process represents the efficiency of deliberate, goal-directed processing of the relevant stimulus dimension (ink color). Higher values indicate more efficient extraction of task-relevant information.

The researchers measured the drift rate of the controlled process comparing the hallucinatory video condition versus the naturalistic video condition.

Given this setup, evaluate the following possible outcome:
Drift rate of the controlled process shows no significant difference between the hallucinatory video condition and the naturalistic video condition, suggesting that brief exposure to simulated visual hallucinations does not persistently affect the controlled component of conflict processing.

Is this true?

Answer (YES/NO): YES